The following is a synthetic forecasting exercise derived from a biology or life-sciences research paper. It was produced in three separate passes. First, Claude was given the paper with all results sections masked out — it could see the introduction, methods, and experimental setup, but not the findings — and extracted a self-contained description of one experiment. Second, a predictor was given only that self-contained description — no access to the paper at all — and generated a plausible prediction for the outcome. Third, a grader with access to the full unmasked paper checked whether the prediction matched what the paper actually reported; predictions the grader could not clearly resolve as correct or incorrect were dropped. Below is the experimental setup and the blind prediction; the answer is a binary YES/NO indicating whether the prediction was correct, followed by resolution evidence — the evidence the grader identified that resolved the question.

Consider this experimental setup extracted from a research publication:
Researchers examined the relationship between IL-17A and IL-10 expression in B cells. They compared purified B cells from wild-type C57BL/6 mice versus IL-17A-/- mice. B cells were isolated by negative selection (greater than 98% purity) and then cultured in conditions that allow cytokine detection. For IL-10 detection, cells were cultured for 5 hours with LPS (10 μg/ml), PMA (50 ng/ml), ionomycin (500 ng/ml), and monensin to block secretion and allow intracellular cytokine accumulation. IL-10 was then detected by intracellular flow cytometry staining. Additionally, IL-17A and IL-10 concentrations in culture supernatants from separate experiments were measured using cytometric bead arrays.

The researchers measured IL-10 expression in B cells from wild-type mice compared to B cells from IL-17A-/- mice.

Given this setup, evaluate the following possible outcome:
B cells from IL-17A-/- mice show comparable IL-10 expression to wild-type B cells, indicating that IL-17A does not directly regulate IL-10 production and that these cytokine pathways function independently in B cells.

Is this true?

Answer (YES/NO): NO